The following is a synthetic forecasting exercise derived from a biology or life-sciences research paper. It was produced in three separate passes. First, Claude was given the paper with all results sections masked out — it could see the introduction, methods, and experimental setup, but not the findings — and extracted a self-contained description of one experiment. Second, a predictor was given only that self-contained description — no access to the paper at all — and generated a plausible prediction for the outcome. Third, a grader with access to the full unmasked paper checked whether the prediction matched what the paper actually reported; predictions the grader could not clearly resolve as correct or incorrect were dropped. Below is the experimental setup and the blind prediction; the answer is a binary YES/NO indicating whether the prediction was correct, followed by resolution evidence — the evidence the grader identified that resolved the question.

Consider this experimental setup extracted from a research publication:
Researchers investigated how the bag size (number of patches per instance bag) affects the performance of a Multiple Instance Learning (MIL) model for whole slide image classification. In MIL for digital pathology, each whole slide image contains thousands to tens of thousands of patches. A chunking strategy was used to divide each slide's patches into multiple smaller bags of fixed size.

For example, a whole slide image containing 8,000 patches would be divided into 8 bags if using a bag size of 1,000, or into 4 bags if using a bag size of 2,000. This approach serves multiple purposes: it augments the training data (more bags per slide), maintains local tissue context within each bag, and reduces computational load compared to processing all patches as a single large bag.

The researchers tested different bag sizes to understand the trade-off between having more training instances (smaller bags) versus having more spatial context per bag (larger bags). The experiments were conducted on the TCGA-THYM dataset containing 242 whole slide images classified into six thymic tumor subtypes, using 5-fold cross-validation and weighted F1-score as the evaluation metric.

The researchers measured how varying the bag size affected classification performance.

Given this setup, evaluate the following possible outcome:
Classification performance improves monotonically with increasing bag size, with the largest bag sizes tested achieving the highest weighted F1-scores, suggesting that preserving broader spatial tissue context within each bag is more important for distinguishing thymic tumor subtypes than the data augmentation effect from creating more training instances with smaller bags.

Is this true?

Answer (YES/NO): YES